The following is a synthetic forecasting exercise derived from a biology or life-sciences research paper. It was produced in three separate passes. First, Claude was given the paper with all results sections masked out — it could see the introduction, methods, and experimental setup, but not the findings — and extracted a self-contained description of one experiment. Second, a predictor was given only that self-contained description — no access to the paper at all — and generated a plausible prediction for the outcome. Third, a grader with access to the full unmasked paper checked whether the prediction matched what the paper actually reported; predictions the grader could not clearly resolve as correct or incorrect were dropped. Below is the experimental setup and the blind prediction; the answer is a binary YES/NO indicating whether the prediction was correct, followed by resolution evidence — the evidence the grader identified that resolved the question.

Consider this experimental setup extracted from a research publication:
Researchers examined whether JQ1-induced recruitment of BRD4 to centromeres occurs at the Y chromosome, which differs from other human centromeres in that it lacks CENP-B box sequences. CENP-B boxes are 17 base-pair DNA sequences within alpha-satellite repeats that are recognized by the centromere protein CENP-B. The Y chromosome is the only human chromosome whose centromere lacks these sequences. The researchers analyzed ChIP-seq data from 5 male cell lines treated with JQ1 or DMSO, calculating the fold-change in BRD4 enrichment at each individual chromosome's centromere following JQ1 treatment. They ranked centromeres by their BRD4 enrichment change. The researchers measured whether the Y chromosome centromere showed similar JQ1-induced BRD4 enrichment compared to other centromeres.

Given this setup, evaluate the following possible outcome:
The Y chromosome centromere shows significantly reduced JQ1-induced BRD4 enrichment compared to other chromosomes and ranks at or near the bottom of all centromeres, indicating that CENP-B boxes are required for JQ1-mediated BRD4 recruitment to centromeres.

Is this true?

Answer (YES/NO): YES